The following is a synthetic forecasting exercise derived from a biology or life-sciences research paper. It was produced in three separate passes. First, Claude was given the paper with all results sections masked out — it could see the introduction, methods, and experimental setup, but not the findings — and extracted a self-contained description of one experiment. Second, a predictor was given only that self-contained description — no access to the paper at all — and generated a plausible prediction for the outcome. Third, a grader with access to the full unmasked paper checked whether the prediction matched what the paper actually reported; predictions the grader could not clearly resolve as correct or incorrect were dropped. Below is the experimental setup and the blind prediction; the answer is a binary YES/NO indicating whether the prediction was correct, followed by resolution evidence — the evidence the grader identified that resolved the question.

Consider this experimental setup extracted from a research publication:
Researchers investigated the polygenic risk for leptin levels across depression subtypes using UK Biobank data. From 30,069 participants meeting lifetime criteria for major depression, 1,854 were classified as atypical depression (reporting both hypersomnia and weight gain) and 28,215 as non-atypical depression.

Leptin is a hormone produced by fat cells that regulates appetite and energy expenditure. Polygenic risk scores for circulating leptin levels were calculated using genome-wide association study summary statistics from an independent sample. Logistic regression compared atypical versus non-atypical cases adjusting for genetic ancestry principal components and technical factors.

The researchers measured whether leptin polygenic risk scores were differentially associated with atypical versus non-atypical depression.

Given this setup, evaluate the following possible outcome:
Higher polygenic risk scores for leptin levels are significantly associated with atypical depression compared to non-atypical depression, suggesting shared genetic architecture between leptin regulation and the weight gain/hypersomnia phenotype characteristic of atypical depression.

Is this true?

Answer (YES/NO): NO